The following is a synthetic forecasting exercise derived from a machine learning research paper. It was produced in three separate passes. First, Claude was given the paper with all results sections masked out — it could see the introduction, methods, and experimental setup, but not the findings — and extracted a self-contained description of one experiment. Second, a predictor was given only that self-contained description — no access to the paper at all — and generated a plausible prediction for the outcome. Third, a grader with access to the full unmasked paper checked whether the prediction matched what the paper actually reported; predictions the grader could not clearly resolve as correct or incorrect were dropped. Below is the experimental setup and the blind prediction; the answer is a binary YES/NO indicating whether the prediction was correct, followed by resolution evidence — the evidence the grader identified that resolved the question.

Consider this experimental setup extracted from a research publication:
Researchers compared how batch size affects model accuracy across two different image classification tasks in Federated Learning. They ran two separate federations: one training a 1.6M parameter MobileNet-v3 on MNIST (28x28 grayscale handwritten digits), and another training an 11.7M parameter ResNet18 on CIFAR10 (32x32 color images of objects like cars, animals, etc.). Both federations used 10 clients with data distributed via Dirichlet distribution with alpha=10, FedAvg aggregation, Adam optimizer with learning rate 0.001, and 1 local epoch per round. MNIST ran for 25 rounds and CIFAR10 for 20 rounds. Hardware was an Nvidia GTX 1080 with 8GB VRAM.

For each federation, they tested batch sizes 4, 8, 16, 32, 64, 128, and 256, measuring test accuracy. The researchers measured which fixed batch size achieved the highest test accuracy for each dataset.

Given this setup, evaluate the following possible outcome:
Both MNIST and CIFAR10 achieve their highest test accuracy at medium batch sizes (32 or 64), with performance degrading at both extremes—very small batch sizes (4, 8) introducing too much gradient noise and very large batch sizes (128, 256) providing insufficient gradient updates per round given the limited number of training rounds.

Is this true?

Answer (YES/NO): NO